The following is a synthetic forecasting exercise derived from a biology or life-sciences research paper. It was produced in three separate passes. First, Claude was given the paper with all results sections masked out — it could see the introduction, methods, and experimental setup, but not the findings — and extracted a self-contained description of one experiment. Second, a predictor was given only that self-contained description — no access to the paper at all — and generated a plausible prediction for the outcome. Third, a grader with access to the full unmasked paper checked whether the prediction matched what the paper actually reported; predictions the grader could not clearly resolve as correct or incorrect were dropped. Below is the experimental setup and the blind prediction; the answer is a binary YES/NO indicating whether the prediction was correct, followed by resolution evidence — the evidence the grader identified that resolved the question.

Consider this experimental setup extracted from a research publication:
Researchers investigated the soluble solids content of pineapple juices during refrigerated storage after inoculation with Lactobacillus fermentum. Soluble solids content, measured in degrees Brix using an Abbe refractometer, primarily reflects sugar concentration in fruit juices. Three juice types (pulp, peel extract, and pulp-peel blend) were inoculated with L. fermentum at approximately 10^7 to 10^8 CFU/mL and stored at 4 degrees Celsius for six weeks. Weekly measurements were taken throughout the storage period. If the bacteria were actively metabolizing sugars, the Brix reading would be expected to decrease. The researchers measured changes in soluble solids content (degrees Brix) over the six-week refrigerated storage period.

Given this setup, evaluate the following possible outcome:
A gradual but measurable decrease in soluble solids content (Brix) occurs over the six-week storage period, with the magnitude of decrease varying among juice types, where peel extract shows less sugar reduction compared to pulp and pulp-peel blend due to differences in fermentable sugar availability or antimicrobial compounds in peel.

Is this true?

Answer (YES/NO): NO